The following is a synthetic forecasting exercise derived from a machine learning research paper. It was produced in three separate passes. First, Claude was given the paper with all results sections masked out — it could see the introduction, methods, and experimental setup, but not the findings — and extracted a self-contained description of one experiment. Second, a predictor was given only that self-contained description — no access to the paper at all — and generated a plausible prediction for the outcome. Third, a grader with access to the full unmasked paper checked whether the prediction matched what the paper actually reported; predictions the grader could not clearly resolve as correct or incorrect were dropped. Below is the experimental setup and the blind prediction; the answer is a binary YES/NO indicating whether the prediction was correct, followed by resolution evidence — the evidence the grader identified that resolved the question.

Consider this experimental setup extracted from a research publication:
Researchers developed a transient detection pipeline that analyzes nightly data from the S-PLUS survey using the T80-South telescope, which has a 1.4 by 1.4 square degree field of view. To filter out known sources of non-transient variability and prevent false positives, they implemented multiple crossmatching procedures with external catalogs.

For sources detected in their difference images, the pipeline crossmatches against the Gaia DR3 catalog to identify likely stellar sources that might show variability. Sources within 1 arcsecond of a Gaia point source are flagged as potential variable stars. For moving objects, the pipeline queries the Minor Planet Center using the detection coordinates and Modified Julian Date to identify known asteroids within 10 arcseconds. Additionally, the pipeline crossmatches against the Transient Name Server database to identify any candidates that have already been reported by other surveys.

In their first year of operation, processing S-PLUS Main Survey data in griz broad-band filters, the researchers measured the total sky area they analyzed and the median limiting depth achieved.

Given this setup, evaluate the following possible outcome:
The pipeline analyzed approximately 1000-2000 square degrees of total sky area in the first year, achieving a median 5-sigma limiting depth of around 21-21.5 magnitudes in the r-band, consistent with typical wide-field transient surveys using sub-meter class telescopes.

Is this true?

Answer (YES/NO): NO